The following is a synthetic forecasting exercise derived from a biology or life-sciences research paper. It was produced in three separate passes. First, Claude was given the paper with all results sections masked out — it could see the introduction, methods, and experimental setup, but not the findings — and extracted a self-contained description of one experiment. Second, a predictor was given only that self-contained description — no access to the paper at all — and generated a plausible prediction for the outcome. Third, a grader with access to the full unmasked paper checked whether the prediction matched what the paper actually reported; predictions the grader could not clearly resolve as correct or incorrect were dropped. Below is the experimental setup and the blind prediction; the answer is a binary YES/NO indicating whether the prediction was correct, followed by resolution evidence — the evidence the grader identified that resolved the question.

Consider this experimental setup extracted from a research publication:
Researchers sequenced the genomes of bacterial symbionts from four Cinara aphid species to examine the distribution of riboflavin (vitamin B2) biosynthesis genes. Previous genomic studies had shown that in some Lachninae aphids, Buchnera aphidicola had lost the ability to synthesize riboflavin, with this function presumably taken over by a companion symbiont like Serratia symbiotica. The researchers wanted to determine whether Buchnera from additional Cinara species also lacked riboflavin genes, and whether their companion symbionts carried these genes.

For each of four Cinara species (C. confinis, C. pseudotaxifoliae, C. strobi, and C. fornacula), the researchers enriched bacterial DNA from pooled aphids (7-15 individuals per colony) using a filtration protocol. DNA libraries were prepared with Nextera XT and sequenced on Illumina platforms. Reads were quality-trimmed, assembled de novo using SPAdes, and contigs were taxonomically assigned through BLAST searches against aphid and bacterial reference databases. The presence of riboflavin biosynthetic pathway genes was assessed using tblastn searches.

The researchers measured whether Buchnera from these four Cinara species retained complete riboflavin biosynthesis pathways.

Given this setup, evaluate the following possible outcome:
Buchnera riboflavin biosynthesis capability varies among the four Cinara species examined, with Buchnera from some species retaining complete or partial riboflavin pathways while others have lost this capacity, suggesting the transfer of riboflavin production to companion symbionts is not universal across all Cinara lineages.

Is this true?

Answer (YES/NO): NO